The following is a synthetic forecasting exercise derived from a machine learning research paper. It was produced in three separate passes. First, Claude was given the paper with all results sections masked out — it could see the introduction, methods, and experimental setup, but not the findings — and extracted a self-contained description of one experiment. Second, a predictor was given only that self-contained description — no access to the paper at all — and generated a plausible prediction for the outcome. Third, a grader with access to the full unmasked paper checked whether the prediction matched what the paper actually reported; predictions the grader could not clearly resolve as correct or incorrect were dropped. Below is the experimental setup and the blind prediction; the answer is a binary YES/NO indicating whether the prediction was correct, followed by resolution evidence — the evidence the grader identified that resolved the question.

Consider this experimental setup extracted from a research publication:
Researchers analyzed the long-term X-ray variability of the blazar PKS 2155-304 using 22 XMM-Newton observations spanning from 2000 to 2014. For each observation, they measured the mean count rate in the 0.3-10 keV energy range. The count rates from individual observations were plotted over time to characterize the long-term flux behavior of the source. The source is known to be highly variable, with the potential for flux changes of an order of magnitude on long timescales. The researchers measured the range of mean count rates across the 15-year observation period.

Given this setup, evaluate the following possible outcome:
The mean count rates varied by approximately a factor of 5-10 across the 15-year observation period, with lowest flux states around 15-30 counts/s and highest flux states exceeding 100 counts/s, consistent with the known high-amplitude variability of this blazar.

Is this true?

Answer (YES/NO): NO